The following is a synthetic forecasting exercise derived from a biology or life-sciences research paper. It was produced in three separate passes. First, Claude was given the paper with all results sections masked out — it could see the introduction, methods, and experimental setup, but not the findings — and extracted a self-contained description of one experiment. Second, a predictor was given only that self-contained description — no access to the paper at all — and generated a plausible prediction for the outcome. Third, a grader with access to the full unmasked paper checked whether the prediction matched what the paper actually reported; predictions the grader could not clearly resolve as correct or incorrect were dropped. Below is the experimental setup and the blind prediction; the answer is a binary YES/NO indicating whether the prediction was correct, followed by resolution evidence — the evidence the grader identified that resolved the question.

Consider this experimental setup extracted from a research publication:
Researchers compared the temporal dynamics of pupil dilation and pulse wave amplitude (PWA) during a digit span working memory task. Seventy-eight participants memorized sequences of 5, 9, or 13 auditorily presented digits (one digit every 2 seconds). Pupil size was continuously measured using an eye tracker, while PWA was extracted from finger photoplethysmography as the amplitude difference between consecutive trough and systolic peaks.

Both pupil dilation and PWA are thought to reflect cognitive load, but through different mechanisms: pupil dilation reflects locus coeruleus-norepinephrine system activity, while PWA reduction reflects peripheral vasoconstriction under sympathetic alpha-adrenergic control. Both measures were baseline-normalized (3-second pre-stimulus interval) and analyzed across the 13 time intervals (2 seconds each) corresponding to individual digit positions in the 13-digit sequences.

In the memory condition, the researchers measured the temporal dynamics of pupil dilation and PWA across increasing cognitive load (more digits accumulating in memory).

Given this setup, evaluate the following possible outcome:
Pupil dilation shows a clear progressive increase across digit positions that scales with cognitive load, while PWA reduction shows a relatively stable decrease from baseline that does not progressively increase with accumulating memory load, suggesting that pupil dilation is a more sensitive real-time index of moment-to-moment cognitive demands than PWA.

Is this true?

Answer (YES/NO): NO